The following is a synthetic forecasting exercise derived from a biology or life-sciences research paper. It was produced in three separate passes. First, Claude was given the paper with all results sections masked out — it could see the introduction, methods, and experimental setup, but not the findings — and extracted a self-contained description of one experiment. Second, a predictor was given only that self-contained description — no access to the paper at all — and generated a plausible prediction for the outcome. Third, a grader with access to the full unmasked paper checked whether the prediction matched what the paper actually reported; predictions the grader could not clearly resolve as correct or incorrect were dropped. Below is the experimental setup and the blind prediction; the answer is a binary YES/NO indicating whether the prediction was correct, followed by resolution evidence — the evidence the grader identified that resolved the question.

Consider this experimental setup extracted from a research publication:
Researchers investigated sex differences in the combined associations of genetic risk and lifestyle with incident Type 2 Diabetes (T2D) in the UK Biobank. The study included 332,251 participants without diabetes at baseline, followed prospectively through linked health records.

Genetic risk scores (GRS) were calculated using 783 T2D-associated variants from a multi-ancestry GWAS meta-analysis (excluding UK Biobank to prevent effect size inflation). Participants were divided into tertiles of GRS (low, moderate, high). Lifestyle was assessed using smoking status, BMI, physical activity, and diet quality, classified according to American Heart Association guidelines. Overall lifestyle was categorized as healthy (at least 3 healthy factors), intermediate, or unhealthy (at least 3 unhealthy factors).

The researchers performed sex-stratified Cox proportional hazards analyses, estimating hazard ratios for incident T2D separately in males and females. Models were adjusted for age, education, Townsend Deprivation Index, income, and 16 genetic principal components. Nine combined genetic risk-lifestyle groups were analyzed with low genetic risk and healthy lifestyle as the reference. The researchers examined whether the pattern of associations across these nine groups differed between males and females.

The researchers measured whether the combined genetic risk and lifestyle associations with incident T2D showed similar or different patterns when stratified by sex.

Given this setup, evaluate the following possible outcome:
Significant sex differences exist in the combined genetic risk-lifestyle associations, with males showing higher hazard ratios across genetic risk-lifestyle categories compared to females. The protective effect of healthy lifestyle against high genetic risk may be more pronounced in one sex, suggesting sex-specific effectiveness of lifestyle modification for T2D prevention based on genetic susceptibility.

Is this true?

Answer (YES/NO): NO